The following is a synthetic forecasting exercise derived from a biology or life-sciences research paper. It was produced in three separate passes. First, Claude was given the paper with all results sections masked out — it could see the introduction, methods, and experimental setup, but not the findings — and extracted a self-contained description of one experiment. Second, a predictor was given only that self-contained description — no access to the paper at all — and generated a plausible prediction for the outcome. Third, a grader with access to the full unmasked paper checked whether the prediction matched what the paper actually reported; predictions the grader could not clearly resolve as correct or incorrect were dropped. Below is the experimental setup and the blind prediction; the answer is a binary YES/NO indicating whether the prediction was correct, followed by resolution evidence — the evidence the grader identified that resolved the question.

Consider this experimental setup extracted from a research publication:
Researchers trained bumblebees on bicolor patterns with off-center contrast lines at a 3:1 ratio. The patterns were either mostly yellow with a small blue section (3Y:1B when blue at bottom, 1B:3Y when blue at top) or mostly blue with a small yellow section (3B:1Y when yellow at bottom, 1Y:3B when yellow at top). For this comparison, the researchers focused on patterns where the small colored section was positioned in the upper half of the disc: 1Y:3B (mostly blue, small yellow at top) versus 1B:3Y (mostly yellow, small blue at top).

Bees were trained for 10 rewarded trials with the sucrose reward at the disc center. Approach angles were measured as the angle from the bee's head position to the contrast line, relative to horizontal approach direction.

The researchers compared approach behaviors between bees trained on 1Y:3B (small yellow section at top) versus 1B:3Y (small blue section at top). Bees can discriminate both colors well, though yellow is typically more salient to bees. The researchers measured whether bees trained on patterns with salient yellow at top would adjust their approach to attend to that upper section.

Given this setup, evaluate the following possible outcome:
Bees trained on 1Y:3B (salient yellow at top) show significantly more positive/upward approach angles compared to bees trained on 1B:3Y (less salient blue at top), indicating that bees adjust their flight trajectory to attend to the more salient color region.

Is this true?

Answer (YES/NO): NO